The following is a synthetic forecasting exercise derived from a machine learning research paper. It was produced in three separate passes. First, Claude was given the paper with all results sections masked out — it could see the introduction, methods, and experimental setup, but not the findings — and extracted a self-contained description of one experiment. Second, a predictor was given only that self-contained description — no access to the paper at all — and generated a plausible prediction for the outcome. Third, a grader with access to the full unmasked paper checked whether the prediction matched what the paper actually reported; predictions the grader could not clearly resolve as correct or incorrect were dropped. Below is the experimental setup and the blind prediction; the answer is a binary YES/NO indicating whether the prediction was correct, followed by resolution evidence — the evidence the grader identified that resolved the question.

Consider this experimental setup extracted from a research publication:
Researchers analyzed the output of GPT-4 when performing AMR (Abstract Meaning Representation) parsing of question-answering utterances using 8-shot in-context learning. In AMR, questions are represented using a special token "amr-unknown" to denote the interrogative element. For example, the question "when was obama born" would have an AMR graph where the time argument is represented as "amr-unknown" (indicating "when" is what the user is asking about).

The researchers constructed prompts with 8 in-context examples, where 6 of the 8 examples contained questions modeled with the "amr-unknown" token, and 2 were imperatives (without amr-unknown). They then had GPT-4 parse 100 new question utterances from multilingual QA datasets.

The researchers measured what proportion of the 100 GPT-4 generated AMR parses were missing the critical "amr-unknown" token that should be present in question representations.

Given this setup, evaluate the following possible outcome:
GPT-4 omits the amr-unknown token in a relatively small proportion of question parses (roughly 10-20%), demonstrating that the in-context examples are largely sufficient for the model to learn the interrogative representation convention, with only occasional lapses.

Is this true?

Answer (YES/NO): NO